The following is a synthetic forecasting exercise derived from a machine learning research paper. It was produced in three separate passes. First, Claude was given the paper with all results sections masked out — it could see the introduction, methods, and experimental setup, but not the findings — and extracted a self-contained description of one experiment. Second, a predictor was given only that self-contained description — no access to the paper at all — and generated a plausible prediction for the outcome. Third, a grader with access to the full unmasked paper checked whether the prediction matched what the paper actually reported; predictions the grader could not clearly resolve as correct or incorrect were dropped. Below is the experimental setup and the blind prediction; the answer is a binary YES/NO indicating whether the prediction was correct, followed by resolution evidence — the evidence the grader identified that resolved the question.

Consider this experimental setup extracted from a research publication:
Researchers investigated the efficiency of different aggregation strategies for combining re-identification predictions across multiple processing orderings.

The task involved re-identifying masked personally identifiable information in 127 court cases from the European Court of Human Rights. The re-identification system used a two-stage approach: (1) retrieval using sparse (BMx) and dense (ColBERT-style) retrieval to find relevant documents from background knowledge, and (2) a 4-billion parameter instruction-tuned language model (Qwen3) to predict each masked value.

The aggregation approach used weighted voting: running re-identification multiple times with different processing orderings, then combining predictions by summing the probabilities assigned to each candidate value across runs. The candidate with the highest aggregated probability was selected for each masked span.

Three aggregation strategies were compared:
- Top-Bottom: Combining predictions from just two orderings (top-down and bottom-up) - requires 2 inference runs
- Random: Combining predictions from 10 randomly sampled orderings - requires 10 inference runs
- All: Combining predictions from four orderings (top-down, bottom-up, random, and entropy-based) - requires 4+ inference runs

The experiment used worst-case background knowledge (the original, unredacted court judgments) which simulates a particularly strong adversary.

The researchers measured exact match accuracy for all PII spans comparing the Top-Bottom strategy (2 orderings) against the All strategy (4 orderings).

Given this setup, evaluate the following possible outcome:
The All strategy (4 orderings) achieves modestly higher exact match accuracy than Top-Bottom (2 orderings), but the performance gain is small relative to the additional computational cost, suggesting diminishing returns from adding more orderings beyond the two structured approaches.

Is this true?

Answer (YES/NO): NO